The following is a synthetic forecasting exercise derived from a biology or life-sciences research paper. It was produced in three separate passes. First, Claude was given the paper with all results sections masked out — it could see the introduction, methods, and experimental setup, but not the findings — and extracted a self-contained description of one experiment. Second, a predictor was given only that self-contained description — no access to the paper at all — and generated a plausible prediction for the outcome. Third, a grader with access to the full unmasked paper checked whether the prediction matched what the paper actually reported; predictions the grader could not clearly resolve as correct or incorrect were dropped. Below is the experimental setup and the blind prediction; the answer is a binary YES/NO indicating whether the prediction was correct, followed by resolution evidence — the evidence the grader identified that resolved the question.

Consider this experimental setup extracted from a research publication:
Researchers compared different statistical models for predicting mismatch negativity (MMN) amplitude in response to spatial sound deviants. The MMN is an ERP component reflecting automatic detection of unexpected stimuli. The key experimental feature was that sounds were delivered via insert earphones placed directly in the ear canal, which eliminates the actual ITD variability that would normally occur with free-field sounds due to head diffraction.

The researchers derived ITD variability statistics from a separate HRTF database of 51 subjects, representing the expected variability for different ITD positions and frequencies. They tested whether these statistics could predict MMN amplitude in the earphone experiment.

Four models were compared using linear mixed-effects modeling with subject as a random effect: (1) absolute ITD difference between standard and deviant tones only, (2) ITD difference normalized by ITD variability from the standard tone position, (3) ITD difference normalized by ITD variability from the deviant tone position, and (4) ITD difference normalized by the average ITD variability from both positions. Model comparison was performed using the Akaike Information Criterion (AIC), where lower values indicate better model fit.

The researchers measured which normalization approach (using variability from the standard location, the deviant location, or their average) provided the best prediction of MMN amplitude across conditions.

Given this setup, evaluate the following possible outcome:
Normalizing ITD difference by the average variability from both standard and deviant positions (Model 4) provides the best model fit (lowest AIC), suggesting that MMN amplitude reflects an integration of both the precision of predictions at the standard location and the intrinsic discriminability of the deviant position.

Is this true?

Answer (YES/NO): NO